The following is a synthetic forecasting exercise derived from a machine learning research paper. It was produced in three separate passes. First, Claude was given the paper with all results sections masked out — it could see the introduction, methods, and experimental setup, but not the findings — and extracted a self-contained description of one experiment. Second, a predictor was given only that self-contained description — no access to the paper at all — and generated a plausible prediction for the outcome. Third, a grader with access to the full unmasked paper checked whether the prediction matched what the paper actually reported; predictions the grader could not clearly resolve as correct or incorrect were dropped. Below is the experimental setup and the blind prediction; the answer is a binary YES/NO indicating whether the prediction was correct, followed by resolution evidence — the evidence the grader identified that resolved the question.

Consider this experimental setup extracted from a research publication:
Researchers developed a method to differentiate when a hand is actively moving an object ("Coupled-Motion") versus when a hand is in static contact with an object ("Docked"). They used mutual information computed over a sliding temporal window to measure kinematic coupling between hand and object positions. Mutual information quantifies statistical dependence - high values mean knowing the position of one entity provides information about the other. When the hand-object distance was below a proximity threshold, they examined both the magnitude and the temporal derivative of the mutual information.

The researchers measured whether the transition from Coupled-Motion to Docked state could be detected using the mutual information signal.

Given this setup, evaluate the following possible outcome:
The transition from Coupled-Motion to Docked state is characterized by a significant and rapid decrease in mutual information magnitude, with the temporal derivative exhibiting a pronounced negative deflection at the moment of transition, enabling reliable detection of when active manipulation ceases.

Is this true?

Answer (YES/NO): YES